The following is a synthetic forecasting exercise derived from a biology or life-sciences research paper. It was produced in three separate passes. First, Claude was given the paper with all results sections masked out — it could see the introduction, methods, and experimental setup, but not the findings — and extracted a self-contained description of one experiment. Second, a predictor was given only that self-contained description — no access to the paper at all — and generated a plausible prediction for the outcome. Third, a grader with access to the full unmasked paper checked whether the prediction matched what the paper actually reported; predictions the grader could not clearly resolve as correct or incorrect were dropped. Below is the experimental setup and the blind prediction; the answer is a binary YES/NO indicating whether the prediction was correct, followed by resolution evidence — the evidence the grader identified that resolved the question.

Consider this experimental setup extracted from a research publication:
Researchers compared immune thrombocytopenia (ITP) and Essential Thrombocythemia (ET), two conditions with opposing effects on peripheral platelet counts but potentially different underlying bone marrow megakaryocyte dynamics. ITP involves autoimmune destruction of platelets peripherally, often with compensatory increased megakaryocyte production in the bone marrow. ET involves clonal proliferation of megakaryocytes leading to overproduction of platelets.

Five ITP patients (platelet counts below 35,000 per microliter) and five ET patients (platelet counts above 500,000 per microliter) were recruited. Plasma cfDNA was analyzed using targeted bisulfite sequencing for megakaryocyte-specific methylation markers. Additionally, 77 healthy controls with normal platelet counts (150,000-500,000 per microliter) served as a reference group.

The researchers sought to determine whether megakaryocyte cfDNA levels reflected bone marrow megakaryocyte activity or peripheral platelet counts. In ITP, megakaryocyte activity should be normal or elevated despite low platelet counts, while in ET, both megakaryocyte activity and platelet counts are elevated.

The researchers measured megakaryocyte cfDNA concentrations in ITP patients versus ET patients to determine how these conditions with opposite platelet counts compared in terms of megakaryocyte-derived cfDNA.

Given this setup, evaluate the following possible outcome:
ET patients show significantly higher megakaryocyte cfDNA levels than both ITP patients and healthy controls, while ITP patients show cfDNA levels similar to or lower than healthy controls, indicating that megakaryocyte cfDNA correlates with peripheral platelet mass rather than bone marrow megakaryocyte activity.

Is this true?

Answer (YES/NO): NO